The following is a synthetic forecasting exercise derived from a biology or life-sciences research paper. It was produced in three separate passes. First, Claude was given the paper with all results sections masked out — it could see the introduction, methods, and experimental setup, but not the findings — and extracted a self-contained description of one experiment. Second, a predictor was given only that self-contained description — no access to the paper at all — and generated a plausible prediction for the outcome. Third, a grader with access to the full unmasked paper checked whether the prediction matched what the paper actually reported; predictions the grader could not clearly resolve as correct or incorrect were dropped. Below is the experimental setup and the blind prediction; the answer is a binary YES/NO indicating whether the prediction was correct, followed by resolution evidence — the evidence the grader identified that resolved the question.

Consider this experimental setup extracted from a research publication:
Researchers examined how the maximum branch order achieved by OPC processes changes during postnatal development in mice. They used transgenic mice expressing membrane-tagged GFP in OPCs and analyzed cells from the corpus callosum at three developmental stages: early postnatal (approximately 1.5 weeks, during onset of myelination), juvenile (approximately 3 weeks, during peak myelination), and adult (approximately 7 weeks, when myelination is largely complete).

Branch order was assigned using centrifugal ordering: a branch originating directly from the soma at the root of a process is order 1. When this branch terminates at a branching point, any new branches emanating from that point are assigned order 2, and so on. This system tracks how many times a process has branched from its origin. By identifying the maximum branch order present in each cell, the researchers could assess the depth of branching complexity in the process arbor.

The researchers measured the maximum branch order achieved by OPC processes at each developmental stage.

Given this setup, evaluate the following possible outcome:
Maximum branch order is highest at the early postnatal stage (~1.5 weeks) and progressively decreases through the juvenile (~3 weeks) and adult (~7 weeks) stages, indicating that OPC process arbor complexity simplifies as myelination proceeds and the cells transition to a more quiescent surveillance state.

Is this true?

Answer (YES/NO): NO